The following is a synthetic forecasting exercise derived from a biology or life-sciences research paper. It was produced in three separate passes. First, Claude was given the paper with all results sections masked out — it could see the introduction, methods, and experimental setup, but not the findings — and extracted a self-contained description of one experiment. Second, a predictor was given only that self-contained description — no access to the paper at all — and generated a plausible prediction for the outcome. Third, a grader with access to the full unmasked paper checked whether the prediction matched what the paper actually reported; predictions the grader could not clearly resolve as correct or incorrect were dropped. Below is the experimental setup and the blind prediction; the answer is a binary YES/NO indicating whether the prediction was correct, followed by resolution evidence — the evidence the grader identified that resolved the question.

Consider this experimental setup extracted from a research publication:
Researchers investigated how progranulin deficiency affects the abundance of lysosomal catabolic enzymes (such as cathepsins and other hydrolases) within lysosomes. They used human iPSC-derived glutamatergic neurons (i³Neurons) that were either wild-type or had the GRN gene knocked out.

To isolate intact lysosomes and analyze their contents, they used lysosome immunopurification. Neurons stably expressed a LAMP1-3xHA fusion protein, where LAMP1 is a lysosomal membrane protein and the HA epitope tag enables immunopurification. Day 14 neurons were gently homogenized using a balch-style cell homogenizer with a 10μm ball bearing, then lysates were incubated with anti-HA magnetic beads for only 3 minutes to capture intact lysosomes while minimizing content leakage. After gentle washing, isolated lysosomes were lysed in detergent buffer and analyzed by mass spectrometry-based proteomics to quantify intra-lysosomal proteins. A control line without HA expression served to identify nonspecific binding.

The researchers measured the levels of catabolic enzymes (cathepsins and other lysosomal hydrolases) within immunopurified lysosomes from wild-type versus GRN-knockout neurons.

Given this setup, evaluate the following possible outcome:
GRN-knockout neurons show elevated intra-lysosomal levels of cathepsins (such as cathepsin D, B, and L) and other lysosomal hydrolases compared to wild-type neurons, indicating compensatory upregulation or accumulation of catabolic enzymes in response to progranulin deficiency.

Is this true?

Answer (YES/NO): YES